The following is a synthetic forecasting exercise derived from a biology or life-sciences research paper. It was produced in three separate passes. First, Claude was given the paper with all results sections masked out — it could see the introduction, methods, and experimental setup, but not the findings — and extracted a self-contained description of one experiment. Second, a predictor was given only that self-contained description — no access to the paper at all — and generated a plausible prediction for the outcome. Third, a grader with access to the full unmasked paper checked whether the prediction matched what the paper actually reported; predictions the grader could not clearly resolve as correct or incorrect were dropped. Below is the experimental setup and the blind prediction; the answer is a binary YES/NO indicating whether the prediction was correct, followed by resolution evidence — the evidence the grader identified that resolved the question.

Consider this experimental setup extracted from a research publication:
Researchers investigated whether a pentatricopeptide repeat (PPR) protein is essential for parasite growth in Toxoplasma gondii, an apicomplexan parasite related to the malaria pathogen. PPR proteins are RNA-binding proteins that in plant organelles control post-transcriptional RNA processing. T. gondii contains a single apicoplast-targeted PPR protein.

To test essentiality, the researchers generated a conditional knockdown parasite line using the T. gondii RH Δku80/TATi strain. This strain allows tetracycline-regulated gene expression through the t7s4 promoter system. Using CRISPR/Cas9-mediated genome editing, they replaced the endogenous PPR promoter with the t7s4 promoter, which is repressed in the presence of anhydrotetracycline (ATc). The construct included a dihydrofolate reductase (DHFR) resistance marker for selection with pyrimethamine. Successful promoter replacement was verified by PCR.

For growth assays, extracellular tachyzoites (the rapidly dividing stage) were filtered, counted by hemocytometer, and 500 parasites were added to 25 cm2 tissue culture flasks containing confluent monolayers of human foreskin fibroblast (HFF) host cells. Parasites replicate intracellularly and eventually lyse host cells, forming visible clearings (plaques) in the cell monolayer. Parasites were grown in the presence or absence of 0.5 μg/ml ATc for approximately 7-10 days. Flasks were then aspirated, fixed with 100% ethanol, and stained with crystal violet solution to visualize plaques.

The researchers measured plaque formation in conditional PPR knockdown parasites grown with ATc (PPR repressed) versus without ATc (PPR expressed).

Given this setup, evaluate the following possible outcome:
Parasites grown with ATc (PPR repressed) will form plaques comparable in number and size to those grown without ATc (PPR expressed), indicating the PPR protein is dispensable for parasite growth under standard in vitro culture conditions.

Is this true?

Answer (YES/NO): NO